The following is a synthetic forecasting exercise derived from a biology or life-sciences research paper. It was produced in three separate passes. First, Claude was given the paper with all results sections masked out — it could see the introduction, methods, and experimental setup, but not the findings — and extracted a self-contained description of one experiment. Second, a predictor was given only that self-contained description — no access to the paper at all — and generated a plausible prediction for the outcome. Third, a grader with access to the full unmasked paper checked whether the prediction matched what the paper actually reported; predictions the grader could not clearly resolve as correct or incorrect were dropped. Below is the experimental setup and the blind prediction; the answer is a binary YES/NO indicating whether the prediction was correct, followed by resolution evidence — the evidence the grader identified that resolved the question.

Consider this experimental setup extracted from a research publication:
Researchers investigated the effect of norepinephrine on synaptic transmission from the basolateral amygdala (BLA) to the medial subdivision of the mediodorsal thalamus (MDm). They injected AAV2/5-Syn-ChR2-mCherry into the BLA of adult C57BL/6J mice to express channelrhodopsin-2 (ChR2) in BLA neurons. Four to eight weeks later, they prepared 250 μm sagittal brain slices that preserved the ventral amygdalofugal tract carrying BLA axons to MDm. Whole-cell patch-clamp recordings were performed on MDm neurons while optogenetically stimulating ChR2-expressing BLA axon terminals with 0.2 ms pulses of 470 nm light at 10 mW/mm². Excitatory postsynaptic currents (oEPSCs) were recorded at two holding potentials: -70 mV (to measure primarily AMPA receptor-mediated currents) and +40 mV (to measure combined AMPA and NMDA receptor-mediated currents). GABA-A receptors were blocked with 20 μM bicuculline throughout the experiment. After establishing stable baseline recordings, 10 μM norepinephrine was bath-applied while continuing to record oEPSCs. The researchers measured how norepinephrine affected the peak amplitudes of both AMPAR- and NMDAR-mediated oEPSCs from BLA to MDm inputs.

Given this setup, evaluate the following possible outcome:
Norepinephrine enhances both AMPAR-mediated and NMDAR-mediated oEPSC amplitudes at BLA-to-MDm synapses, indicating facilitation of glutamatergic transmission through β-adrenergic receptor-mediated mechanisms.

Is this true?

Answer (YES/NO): NO